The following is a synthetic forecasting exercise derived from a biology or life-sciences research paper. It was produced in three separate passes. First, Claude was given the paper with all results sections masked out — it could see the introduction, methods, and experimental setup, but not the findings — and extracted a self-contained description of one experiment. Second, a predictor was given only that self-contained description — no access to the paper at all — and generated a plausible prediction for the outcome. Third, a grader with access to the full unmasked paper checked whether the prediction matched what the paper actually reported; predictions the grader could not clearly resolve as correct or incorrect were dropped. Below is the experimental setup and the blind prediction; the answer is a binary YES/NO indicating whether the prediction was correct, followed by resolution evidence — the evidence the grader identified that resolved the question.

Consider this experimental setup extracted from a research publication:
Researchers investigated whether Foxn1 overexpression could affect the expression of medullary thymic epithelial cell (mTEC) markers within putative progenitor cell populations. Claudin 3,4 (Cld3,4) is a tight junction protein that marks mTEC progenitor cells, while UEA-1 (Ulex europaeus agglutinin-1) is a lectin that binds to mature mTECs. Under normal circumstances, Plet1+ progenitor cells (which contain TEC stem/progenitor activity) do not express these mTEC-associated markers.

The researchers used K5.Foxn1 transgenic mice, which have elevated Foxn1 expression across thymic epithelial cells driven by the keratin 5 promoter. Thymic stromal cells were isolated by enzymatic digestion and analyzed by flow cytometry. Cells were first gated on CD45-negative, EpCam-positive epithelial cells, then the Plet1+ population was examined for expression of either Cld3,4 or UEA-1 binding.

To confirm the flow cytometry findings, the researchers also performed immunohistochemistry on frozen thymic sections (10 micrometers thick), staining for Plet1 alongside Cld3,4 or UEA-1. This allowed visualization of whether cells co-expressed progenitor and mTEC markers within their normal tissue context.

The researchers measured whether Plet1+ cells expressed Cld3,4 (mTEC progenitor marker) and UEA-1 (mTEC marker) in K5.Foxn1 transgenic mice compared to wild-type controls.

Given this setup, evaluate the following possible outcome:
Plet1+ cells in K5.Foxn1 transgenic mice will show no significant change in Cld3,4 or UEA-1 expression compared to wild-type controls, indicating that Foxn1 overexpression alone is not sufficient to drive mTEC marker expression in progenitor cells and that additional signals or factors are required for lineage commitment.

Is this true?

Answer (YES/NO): NO